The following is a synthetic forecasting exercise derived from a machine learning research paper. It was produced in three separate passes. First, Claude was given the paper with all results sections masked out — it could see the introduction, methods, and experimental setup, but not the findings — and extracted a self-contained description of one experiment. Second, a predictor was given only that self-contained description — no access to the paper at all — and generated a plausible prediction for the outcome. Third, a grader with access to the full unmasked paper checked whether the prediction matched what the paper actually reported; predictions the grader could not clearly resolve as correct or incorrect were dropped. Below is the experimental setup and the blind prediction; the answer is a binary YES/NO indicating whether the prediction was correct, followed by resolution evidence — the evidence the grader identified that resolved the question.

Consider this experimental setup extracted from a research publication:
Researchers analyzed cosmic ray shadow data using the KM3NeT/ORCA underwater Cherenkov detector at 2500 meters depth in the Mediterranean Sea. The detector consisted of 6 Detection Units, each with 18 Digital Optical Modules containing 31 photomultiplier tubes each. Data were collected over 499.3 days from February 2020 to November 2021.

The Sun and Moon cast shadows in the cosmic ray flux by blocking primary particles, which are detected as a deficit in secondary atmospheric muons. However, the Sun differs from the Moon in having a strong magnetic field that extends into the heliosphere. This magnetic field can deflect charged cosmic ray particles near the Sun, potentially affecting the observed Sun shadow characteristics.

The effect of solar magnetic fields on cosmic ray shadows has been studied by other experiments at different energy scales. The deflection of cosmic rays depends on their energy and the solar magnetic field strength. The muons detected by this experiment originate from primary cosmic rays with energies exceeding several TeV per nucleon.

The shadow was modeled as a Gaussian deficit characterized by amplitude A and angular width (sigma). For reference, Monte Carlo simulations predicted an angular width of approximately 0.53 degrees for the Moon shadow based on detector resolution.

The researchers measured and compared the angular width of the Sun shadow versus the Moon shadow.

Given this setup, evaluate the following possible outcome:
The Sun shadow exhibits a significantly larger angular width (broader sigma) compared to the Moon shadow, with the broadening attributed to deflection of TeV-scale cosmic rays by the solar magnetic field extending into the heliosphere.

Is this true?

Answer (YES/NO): NO